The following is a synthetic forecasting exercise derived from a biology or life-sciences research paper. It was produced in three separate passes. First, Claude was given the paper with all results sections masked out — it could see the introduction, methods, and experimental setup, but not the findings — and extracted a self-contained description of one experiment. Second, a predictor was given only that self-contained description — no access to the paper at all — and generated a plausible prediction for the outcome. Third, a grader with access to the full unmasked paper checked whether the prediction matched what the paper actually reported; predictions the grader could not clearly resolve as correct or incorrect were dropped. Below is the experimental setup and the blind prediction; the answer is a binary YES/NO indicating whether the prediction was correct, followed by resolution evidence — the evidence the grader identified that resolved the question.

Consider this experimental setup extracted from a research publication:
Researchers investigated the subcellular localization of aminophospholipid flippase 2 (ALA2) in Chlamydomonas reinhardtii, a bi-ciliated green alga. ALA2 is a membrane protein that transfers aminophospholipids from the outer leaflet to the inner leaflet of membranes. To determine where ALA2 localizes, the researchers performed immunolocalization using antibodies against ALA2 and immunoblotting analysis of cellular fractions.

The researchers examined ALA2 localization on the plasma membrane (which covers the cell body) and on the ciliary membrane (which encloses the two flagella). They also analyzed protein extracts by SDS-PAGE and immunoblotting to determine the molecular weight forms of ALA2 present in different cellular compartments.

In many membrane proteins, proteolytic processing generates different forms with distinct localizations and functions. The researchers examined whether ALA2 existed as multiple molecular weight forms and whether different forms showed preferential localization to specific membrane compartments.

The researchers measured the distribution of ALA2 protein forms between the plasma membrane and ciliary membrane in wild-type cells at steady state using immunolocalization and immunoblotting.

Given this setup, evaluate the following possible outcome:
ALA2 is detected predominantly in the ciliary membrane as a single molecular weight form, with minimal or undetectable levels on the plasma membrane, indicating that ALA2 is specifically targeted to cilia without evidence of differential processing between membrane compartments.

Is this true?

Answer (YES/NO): NO